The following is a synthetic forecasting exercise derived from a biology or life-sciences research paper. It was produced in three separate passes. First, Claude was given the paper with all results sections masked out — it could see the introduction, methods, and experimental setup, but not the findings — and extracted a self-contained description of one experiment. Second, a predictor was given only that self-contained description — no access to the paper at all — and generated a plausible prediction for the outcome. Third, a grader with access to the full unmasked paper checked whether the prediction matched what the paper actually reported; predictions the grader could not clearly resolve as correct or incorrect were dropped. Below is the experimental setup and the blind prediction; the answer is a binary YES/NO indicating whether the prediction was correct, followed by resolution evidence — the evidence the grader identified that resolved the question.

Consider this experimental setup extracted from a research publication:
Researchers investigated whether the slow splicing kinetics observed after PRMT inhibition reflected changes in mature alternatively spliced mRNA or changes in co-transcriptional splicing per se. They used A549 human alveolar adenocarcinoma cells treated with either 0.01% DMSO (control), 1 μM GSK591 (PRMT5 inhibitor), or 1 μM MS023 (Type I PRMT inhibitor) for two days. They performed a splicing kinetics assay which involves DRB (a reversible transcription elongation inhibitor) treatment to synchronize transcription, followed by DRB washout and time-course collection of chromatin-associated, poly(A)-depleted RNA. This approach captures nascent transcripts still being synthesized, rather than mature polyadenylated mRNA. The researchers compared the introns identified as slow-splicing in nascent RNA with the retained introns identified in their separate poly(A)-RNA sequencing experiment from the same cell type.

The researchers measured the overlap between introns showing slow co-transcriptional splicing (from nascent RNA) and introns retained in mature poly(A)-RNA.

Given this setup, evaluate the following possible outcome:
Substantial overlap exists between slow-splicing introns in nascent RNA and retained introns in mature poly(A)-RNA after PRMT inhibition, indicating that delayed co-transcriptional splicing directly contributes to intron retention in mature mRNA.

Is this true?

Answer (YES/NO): NO